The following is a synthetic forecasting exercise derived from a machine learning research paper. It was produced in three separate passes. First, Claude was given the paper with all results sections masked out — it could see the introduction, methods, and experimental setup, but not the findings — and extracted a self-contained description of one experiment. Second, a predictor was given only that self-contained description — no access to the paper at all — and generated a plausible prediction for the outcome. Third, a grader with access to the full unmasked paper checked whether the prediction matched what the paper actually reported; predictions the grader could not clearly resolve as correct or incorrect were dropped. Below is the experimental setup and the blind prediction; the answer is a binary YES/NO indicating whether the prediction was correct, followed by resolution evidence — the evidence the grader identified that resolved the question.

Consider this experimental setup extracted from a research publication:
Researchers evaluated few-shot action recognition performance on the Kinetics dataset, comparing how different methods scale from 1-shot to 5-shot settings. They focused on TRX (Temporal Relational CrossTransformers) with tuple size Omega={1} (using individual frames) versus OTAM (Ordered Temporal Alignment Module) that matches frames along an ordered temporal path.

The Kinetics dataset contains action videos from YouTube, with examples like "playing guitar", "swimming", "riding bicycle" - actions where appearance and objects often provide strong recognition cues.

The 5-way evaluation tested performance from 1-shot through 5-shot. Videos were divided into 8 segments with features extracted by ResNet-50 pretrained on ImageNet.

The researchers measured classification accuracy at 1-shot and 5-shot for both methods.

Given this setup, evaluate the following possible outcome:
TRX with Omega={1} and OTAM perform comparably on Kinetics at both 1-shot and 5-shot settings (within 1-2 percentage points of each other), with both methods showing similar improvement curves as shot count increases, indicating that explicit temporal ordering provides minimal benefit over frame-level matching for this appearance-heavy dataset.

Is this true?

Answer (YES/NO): NO